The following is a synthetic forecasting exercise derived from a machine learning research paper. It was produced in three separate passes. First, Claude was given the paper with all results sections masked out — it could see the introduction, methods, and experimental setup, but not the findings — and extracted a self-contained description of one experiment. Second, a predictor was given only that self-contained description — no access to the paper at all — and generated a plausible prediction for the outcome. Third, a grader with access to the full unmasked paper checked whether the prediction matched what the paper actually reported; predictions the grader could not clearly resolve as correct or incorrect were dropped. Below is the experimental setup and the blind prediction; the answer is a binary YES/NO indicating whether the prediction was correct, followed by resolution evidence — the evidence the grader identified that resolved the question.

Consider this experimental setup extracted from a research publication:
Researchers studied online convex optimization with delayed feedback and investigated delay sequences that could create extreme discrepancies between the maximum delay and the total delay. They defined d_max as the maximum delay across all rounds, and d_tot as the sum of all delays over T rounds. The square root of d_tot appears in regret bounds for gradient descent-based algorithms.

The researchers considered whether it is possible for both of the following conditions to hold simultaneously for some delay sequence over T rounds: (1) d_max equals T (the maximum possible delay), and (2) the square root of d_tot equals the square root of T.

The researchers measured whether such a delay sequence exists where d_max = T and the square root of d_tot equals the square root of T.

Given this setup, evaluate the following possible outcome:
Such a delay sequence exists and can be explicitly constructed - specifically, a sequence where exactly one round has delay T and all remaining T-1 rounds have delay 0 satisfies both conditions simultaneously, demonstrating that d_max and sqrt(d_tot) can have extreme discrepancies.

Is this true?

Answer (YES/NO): NO